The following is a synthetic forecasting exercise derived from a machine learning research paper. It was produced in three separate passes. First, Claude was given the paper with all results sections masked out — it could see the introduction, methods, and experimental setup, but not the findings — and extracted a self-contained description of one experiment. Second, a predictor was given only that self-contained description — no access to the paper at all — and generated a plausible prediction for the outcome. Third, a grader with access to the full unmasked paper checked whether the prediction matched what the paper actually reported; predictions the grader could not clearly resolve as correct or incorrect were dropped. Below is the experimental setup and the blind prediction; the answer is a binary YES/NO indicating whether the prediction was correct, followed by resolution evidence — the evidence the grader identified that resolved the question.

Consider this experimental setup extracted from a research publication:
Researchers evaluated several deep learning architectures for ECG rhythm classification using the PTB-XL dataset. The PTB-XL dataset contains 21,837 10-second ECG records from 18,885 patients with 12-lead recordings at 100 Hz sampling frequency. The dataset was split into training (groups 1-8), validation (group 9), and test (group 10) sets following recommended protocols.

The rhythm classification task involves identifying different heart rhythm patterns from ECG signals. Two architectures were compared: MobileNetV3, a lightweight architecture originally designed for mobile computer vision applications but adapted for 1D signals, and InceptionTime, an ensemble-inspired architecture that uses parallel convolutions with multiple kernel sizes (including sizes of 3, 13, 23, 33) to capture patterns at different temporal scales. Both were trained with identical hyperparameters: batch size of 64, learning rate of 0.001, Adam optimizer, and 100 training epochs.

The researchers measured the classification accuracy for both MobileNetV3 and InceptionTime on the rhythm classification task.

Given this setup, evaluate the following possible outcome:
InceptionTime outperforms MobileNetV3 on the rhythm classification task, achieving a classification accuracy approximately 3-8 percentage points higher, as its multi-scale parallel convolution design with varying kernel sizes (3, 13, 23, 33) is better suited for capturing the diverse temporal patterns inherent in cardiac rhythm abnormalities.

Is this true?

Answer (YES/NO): NO